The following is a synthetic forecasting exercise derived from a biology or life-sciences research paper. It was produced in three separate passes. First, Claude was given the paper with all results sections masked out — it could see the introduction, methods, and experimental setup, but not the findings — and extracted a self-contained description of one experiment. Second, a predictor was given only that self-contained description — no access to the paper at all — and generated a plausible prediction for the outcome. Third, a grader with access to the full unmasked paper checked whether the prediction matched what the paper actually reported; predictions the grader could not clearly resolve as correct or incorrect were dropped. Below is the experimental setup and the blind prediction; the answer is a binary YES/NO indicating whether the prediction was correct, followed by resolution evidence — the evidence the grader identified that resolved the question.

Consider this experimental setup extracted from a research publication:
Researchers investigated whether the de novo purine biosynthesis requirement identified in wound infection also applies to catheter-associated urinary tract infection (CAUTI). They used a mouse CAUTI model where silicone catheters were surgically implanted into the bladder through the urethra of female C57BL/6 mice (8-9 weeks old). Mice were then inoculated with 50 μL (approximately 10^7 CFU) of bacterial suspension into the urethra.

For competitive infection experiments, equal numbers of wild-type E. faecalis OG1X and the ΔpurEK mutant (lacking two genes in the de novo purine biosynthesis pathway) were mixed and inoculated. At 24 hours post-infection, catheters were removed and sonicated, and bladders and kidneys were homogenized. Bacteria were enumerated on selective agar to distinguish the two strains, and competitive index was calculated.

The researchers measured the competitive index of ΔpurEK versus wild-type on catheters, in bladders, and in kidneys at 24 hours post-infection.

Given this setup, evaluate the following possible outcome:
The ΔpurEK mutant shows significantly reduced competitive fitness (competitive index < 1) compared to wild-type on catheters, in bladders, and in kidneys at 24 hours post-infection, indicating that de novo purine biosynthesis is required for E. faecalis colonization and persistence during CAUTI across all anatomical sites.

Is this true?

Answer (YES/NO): NO